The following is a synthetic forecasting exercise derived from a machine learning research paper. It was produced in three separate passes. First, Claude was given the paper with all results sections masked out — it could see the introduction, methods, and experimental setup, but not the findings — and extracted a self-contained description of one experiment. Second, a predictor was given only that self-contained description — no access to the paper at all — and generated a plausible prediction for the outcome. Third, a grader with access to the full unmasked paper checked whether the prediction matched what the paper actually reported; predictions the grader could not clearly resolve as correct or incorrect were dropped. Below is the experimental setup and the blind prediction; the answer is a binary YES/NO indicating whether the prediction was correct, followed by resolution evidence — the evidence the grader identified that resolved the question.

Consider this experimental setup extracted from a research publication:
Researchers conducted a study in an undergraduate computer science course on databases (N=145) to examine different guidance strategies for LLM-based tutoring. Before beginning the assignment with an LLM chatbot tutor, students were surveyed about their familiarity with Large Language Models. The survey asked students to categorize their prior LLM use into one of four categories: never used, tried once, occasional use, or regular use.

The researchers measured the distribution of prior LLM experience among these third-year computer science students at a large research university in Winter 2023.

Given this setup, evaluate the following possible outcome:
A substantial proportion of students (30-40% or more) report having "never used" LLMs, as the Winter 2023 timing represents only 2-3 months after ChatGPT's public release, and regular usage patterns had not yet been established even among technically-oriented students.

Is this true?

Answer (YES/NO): NO